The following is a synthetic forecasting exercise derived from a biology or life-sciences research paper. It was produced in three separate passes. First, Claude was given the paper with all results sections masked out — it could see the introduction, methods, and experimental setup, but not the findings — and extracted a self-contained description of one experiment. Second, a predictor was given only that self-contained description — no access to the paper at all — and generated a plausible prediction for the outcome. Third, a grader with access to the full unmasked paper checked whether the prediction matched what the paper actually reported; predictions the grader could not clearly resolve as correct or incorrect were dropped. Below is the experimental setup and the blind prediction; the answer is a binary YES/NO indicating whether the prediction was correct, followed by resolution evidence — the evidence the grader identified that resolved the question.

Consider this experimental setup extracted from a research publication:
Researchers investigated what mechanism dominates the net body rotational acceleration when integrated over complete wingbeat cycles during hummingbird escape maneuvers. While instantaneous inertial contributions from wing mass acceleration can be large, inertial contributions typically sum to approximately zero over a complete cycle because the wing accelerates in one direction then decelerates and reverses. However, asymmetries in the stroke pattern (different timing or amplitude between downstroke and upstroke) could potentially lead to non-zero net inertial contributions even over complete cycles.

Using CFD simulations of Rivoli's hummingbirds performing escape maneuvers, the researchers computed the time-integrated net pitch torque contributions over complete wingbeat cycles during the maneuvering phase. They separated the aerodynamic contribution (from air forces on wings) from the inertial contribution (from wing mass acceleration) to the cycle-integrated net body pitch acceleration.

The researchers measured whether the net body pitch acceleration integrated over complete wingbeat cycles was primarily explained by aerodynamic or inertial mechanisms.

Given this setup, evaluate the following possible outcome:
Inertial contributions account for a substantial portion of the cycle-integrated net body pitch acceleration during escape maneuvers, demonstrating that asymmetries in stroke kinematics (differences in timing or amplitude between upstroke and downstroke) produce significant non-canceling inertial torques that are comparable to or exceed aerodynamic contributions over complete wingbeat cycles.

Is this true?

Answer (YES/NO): YES